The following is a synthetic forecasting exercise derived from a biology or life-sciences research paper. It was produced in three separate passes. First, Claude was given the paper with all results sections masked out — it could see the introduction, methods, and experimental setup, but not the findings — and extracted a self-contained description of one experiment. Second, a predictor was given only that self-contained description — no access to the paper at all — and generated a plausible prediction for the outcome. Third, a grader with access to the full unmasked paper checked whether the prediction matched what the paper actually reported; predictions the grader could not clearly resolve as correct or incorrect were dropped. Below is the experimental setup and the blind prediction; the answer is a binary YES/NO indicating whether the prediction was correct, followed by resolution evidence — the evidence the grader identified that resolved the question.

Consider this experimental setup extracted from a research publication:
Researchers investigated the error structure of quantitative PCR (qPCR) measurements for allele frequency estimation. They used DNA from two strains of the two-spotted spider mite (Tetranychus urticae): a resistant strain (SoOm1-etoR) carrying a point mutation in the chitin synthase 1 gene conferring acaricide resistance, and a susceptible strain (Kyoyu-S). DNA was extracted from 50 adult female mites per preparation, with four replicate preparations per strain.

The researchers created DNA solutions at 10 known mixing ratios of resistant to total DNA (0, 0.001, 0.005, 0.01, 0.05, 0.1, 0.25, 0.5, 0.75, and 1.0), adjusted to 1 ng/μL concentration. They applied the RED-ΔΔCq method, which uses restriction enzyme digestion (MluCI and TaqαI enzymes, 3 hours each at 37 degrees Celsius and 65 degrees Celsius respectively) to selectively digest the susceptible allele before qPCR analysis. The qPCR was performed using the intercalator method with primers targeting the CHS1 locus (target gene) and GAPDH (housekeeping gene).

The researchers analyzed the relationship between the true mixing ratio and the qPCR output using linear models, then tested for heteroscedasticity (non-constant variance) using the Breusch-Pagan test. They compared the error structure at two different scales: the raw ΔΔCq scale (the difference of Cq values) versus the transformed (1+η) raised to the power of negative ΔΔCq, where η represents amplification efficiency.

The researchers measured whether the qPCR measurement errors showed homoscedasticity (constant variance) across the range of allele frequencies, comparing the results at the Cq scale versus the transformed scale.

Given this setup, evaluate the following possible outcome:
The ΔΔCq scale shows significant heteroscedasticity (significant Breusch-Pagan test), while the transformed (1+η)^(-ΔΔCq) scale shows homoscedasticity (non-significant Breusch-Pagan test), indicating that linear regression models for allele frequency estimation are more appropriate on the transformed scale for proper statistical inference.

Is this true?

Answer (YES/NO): NO